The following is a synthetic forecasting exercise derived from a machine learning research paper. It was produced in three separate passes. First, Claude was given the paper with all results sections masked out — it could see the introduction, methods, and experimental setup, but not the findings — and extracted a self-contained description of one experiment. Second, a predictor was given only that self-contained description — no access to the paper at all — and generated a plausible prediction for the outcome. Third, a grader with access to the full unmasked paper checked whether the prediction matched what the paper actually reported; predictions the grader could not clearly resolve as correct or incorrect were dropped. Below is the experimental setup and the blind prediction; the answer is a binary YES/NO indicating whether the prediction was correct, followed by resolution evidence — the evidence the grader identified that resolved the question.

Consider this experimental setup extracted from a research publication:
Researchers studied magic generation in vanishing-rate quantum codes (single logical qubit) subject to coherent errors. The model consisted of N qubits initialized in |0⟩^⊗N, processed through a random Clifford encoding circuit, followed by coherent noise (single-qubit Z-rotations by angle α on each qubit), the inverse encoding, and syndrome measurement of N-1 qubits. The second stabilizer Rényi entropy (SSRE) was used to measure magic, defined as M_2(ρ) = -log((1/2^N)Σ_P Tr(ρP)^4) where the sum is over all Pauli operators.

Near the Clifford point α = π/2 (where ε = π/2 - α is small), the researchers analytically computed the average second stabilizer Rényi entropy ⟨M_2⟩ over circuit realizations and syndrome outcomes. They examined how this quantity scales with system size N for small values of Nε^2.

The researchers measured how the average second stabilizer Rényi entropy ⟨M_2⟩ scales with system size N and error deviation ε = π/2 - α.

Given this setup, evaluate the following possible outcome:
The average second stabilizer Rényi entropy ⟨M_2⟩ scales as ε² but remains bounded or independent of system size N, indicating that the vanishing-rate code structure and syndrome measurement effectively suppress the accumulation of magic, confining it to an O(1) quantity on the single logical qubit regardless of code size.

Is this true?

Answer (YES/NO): NO